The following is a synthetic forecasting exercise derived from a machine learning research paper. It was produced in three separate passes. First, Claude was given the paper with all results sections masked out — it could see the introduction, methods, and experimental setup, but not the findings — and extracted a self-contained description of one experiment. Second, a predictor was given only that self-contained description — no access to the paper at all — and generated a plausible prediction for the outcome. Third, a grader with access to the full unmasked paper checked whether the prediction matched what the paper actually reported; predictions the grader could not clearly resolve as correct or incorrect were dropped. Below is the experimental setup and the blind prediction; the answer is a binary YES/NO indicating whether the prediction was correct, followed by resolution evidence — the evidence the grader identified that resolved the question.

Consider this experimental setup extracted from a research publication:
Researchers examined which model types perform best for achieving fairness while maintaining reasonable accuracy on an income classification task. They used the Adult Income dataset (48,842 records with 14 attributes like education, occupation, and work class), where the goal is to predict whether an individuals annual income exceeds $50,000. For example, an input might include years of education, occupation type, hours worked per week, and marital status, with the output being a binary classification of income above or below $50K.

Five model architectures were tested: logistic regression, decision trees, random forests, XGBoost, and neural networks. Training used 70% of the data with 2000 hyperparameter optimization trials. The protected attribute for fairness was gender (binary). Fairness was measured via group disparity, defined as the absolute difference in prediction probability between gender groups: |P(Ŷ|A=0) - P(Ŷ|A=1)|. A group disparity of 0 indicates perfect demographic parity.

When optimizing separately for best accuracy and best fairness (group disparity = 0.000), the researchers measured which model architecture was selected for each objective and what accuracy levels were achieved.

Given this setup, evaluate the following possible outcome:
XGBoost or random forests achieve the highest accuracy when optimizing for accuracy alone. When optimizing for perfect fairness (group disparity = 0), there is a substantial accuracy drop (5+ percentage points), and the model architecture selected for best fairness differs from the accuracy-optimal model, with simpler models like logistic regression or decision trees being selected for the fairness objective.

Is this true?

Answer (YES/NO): NO